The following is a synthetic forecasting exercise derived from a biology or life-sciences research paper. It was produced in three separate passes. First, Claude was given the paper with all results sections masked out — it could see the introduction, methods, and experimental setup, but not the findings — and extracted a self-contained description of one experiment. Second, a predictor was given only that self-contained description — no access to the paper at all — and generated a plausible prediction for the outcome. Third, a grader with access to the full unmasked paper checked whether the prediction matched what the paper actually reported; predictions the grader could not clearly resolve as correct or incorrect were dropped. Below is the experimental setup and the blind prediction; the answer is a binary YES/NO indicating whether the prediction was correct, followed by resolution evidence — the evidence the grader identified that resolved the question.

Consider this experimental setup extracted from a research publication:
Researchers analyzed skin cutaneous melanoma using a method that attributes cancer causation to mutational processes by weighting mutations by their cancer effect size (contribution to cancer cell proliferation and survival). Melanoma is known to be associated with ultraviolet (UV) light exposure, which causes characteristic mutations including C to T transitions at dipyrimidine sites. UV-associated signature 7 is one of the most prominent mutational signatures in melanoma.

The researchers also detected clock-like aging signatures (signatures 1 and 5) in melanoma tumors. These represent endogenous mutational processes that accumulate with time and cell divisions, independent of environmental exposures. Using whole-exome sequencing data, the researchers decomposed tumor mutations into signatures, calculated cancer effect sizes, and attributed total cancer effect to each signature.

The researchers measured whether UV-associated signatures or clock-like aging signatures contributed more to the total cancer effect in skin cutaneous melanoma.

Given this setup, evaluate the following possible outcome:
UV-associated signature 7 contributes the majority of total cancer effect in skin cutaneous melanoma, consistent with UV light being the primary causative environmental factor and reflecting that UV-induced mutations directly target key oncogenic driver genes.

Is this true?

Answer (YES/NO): YES